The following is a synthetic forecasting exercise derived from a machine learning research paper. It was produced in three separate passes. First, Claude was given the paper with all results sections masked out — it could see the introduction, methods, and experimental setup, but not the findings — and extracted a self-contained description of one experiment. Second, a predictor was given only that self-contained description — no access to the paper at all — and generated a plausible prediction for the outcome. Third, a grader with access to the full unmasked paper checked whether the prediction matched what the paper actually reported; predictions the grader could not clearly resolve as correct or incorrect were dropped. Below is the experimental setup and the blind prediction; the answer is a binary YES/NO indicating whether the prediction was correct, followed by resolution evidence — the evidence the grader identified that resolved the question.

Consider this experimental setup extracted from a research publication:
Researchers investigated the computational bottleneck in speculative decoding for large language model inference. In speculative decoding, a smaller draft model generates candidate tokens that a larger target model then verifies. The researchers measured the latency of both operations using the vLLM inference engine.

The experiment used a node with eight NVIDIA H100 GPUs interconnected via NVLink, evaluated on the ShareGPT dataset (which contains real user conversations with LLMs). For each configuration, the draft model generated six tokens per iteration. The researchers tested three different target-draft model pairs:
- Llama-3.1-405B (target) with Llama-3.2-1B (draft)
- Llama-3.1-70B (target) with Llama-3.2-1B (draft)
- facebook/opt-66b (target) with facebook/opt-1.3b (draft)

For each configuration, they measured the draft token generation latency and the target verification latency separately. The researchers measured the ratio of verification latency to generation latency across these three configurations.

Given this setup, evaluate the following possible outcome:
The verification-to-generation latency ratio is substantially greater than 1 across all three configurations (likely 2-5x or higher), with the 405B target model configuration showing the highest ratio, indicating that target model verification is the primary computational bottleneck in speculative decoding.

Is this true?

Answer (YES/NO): YES